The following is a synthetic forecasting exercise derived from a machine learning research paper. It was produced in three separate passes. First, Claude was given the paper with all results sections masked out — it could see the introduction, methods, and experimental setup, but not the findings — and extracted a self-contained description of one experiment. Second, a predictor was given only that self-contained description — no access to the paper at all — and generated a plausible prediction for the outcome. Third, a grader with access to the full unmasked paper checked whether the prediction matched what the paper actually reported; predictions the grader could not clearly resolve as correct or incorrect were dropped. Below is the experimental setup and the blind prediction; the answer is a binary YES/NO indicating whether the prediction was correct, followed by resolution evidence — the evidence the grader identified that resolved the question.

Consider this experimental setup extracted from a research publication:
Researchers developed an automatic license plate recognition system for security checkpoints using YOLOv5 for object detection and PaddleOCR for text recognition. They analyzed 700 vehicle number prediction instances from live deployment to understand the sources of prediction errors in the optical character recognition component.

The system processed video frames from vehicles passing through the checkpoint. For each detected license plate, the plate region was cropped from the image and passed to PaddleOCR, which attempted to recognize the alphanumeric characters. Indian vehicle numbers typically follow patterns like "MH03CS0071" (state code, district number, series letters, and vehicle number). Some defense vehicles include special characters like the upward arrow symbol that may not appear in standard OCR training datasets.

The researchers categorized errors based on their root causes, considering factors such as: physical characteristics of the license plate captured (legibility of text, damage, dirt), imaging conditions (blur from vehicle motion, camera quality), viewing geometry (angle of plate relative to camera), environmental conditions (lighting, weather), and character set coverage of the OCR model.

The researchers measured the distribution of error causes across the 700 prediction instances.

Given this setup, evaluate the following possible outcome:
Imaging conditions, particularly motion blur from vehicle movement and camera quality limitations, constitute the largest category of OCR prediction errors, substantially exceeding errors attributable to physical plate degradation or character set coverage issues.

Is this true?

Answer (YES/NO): NO